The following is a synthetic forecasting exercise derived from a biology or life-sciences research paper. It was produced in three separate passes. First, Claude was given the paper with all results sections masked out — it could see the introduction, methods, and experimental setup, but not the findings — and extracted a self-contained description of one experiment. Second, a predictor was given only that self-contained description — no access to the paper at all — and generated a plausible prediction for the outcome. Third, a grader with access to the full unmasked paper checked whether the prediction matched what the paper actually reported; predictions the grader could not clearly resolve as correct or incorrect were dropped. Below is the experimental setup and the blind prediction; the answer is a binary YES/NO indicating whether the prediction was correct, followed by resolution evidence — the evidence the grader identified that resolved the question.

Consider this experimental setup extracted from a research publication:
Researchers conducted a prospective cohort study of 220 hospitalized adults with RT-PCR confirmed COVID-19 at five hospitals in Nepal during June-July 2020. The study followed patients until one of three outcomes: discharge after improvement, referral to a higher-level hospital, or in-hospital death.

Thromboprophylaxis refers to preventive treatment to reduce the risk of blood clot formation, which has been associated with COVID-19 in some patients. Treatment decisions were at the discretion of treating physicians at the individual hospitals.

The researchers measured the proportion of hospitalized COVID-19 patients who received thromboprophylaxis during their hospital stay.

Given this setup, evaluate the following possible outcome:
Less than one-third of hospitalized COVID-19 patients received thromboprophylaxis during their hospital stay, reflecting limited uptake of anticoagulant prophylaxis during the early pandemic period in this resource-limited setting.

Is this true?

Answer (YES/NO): YES